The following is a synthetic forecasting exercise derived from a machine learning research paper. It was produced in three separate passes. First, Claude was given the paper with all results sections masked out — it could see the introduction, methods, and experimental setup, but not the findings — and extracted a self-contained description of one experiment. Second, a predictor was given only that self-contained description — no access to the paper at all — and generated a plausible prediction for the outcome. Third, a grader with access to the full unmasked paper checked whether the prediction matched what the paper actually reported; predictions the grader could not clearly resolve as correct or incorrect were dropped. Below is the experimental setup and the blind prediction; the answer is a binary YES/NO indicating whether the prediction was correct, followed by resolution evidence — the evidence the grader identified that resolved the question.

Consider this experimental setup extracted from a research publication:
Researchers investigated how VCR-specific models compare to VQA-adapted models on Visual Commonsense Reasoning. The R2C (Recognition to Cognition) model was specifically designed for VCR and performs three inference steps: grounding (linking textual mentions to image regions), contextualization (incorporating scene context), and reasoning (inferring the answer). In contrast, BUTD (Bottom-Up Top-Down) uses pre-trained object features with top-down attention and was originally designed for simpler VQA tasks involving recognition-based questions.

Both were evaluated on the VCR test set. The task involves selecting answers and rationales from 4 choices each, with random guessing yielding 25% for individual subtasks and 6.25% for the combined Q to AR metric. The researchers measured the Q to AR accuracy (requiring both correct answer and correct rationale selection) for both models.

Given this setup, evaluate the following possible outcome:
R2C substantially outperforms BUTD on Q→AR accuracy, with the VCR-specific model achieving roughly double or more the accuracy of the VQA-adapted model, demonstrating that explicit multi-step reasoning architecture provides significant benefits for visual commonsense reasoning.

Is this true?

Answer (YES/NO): YES